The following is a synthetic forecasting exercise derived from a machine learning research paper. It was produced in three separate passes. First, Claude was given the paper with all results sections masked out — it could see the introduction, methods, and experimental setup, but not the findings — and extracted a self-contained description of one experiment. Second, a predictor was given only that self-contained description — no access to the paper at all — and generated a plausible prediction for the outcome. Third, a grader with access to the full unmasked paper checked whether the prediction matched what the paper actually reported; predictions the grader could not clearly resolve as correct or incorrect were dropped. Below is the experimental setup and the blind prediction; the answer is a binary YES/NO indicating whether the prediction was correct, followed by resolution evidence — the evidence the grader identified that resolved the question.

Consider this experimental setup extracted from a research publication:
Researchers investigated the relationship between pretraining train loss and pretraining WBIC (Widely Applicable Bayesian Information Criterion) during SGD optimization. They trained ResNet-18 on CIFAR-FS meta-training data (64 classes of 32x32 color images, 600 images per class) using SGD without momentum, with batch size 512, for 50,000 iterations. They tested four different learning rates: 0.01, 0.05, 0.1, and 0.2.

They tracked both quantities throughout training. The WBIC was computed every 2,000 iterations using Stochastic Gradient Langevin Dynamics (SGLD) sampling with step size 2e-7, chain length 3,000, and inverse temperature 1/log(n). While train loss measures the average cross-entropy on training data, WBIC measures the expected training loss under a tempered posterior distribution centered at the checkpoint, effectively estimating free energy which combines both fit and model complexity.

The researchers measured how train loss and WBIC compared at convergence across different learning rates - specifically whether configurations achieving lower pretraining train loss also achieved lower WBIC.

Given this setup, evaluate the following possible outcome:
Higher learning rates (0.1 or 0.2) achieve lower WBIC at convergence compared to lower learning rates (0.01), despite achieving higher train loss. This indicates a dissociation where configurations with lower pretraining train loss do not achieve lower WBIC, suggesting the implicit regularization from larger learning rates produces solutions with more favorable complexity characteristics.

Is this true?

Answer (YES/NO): NO